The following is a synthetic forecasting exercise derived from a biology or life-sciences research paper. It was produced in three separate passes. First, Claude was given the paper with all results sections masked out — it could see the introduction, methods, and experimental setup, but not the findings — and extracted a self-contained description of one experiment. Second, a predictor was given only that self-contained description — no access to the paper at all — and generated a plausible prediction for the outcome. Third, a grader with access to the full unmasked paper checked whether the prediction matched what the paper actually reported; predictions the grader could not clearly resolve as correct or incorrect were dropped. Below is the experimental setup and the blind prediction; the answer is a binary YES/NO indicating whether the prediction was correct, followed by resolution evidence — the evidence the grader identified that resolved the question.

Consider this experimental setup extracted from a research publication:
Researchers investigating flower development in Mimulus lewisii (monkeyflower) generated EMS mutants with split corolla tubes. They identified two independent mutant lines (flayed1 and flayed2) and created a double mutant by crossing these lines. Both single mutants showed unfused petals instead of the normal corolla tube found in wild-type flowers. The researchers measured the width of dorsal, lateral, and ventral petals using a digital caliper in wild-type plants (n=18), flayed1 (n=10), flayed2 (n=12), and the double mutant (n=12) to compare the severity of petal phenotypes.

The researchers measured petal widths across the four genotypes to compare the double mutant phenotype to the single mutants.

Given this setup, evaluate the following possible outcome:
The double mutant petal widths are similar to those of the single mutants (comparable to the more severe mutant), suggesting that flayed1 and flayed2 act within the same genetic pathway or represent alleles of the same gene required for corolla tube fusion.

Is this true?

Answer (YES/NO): YES